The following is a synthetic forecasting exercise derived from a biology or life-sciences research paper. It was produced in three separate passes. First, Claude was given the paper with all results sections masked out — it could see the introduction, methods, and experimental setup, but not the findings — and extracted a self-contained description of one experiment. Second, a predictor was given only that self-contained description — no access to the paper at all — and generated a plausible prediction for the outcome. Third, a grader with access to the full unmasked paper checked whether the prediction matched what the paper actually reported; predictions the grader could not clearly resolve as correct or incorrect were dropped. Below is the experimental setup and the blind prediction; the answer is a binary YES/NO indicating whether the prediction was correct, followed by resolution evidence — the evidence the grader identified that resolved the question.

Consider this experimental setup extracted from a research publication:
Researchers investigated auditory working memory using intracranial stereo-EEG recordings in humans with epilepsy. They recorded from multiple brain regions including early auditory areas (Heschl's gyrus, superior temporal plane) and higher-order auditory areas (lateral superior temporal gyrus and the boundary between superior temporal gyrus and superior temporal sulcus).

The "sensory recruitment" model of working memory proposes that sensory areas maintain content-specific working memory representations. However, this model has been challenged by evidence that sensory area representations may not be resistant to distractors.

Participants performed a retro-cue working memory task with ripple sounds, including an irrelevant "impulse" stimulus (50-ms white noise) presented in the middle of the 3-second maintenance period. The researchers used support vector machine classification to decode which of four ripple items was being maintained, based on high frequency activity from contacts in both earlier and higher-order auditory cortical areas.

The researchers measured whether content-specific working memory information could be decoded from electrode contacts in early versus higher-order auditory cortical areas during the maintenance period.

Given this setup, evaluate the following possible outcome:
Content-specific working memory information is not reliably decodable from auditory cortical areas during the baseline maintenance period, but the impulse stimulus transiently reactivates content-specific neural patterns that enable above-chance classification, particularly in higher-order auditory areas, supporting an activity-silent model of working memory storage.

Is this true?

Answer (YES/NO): NO